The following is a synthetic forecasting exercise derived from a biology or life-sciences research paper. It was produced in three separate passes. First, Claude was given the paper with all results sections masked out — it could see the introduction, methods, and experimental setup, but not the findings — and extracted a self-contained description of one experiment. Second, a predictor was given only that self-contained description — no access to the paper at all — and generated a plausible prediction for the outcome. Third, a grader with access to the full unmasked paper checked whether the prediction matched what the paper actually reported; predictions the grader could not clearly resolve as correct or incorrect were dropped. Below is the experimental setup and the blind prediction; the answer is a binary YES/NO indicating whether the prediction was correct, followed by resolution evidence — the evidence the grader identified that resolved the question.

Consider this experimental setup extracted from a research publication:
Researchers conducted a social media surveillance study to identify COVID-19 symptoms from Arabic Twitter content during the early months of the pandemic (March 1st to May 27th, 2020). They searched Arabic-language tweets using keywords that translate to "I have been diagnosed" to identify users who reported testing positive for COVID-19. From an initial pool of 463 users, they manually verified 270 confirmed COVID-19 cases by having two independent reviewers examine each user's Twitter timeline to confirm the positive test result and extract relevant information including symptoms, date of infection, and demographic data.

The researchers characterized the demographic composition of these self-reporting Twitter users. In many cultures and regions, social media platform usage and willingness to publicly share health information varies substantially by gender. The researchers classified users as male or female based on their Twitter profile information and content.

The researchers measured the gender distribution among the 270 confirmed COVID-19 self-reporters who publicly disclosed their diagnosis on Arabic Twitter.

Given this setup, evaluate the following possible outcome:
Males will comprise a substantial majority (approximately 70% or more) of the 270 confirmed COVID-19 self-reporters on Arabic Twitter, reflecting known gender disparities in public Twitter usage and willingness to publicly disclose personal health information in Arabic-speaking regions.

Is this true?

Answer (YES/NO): YES